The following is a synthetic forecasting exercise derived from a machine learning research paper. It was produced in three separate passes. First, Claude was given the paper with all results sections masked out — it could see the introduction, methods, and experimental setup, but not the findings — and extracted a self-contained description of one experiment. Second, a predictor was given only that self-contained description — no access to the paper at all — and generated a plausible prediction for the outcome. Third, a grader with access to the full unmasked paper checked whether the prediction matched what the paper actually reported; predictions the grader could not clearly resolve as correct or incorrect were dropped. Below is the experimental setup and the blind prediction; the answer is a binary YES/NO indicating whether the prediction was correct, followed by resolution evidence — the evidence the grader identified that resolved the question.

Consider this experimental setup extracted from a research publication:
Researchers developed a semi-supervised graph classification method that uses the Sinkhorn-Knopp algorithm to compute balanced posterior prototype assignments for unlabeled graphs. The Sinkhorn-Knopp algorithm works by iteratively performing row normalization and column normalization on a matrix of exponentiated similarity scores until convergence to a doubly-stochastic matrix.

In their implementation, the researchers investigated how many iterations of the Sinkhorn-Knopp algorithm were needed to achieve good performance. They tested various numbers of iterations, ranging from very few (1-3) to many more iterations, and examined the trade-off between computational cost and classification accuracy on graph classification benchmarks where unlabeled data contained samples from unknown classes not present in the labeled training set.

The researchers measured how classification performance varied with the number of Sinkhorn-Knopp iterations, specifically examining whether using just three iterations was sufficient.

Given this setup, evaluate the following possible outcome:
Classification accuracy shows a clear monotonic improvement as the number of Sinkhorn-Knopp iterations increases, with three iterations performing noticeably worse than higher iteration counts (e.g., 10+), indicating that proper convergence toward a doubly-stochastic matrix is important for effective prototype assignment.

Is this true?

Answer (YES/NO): NO